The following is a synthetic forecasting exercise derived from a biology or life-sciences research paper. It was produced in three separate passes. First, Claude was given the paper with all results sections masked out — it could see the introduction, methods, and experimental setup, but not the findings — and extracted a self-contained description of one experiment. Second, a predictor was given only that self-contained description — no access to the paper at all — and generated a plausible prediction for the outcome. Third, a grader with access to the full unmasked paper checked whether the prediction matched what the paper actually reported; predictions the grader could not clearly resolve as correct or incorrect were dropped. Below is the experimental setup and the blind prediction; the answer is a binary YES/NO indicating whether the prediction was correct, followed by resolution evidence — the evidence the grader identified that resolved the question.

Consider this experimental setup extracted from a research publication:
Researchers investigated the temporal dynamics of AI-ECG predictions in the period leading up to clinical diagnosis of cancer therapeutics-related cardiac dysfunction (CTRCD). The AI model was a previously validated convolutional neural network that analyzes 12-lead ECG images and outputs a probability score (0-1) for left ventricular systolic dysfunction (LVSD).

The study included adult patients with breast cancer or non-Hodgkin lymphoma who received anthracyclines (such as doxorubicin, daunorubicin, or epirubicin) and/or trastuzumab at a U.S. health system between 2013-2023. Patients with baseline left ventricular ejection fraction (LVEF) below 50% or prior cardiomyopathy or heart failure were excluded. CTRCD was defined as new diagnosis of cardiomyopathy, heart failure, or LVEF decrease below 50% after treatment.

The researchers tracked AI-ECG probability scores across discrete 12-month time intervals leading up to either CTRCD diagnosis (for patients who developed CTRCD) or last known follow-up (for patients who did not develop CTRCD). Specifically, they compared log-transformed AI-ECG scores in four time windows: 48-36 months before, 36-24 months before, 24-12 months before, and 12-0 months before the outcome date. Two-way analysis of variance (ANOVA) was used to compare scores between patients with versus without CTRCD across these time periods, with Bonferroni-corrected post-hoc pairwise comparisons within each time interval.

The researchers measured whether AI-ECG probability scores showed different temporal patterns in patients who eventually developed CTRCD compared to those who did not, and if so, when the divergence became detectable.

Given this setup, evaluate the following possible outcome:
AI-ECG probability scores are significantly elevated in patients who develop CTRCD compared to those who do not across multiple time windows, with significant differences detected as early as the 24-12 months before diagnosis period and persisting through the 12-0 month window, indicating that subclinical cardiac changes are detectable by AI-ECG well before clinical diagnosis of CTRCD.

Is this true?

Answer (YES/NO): YES